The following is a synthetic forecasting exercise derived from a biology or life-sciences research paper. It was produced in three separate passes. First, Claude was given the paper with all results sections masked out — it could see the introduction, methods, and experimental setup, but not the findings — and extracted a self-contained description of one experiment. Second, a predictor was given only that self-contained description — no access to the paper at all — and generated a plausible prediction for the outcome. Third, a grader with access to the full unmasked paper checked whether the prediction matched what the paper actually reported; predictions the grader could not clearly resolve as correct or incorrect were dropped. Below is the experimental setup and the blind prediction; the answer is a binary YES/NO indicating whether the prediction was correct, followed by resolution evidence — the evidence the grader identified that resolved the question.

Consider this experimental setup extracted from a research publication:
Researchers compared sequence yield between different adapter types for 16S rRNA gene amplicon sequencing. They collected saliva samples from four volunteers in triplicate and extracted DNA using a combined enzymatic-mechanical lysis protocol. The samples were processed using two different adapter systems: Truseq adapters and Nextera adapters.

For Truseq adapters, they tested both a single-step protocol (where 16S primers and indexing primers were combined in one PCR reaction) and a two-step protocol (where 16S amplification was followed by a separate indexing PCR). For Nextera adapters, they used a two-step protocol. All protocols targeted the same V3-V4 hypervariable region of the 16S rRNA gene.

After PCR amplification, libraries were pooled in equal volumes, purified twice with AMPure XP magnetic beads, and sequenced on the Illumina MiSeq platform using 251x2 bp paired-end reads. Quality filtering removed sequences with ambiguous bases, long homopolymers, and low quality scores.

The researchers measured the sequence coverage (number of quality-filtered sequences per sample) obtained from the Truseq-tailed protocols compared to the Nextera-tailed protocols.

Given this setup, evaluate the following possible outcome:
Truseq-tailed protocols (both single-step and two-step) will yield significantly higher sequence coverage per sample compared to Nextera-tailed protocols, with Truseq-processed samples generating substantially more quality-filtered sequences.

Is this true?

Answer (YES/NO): NO